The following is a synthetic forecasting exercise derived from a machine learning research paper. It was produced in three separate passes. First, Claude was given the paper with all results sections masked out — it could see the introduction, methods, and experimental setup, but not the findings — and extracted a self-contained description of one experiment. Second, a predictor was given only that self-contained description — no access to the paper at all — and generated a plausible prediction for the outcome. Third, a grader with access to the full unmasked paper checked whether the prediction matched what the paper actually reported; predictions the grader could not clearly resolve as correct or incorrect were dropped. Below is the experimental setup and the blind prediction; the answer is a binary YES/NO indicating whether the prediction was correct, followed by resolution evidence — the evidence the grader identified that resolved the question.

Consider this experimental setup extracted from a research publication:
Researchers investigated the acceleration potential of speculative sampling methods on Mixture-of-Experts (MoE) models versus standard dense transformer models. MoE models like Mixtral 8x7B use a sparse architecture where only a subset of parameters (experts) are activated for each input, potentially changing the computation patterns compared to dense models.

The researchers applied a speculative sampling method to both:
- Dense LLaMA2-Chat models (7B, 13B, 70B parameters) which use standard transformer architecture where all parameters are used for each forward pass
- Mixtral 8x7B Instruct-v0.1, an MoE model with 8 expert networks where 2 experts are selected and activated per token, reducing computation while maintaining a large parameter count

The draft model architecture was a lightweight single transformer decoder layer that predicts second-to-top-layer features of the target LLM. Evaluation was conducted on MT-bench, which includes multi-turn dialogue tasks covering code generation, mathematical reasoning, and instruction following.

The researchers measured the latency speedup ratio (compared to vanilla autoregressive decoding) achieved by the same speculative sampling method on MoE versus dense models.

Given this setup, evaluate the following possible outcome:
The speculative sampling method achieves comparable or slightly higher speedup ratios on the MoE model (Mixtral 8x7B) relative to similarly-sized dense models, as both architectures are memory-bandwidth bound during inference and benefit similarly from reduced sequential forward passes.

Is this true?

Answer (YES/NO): NO